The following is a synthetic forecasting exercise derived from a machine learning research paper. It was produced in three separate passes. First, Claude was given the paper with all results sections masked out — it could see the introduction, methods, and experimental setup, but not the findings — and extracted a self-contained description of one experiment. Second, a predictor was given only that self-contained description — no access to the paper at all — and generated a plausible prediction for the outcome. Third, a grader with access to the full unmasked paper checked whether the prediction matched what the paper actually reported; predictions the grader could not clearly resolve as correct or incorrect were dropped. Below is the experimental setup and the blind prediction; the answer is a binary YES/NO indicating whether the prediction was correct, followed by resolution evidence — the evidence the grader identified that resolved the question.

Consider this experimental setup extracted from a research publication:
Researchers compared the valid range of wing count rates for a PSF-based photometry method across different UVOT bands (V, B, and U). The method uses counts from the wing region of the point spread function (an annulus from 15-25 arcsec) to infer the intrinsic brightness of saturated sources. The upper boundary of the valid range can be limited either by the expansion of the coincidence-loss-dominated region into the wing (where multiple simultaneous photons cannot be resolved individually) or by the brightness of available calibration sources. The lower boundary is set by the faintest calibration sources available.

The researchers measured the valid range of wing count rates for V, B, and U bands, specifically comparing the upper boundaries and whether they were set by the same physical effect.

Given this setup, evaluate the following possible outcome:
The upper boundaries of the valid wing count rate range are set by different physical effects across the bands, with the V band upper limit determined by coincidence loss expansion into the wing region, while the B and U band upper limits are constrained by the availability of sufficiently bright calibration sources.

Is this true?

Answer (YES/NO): NO